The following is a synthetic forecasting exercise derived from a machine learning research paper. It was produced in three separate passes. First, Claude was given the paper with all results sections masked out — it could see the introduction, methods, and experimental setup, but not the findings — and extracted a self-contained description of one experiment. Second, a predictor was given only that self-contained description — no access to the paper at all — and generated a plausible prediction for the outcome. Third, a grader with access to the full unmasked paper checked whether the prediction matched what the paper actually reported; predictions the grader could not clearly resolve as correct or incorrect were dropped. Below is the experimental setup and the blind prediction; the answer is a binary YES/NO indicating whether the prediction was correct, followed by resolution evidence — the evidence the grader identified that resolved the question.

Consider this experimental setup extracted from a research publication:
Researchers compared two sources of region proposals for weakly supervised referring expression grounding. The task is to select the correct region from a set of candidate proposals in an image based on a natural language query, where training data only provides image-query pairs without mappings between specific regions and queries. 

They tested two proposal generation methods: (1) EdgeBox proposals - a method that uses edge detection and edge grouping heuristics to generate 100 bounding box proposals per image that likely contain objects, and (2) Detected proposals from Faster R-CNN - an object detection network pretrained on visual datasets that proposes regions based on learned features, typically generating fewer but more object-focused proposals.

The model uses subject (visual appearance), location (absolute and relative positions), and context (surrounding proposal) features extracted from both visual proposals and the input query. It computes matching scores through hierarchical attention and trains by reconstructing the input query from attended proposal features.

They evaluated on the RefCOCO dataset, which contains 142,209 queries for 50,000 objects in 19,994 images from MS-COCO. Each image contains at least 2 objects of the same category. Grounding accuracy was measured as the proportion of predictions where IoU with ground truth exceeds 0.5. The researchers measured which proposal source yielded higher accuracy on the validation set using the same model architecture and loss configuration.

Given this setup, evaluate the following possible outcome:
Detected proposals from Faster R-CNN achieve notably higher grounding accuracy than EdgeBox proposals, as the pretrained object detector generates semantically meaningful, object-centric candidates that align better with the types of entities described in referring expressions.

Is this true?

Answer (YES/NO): NO